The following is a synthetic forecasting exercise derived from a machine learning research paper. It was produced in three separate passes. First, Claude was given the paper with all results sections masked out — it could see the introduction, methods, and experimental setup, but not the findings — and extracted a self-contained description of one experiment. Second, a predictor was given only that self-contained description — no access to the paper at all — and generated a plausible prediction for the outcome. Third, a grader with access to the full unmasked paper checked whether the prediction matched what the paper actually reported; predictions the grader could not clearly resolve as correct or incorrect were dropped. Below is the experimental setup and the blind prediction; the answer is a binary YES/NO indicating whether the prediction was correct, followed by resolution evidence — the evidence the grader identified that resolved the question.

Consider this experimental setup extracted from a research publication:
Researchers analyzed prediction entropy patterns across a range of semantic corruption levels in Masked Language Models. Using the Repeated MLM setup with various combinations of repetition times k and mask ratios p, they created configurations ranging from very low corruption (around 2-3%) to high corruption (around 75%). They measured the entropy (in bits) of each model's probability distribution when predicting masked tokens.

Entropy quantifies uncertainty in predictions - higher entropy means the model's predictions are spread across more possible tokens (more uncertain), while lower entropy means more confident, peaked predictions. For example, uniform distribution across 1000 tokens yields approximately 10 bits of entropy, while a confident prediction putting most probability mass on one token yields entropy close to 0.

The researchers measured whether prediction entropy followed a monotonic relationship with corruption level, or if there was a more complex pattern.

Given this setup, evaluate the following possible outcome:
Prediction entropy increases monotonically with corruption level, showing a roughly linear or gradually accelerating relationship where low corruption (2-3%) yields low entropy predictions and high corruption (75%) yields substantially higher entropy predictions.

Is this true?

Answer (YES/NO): YES